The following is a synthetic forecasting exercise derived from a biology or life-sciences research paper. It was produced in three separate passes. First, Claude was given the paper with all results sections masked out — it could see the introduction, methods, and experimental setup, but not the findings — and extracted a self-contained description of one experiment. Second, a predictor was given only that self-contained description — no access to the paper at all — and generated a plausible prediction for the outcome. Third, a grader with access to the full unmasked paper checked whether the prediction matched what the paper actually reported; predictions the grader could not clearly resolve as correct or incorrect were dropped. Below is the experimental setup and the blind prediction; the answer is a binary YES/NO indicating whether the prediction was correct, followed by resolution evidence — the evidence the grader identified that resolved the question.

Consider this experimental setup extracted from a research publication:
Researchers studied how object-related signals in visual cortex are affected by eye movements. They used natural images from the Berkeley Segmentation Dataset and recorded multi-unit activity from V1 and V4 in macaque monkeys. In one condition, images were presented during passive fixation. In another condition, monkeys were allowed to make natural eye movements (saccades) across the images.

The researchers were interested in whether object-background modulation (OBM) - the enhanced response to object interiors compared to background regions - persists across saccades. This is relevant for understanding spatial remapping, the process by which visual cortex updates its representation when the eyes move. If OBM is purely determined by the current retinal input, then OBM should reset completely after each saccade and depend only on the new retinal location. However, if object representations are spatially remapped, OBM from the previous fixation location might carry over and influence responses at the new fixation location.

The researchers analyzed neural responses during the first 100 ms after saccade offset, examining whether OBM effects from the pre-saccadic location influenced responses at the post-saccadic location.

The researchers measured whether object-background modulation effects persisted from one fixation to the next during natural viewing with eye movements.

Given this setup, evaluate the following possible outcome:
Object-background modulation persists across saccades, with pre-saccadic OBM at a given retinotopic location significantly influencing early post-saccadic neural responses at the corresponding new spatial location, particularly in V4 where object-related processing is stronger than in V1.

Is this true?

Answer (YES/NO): NO